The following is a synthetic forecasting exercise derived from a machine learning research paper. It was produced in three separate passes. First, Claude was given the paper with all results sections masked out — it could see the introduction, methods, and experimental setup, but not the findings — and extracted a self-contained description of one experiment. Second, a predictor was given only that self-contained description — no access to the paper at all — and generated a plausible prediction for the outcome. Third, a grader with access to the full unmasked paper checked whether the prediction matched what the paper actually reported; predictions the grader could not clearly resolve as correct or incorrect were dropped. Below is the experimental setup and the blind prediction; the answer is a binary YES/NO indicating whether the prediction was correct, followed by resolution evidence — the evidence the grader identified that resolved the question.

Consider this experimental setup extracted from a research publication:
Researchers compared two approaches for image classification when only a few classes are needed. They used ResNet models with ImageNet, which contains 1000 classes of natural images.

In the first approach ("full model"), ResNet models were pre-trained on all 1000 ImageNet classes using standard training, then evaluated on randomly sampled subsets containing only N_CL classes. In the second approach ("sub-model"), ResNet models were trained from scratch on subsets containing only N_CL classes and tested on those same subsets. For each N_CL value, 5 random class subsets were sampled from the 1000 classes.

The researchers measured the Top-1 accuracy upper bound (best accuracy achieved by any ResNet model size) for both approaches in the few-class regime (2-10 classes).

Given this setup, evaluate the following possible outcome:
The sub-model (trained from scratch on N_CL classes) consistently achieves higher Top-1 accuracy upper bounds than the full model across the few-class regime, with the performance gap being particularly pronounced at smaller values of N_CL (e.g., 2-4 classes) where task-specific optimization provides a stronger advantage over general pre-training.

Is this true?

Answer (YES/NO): YES